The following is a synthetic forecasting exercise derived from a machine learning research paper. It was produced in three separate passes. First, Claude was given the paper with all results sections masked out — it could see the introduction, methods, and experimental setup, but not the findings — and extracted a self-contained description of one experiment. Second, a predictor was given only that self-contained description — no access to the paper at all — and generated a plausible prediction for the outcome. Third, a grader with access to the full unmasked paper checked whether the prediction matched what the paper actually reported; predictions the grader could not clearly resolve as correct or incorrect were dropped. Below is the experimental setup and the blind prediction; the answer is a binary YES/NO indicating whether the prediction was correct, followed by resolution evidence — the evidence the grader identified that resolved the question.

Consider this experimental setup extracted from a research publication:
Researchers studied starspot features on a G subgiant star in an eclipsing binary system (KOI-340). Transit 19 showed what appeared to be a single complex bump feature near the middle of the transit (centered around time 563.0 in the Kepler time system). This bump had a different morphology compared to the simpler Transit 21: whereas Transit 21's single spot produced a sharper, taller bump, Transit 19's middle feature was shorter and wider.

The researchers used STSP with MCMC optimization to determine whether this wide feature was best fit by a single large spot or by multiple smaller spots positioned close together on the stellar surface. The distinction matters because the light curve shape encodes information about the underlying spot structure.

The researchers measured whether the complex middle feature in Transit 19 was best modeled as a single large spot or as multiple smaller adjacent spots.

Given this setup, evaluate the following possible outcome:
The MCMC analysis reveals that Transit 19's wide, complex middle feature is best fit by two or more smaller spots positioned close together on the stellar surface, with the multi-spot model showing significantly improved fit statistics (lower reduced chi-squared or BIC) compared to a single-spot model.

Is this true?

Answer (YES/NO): NO